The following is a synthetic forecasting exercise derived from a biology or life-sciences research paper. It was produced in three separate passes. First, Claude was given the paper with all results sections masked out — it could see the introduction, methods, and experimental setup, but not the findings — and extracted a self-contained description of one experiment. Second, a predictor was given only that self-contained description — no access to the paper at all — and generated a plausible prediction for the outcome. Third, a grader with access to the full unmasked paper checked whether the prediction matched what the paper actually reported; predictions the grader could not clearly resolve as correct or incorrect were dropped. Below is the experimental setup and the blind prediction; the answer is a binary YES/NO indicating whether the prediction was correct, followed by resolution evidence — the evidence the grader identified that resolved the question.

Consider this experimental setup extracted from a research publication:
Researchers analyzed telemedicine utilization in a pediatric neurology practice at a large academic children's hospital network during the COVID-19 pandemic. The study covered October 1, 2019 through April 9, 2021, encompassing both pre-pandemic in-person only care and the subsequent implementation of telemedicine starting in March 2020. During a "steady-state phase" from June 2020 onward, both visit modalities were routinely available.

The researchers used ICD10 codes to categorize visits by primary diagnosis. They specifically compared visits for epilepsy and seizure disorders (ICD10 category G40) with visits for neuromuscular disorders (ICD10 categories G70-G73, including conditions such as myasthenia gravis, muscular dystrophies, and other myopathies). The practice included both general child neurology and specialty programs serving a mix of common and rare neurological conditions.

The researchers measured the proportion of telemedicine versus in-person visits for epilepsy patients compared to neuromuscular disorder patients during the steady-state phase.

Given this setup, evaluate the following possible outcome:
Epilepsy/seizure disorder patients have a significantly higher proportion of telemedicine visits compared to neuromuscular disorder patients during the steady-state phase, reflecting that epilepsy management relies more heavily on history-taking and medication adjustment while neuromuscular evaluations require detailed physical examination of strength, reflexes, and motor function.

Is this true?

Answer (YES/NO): YES